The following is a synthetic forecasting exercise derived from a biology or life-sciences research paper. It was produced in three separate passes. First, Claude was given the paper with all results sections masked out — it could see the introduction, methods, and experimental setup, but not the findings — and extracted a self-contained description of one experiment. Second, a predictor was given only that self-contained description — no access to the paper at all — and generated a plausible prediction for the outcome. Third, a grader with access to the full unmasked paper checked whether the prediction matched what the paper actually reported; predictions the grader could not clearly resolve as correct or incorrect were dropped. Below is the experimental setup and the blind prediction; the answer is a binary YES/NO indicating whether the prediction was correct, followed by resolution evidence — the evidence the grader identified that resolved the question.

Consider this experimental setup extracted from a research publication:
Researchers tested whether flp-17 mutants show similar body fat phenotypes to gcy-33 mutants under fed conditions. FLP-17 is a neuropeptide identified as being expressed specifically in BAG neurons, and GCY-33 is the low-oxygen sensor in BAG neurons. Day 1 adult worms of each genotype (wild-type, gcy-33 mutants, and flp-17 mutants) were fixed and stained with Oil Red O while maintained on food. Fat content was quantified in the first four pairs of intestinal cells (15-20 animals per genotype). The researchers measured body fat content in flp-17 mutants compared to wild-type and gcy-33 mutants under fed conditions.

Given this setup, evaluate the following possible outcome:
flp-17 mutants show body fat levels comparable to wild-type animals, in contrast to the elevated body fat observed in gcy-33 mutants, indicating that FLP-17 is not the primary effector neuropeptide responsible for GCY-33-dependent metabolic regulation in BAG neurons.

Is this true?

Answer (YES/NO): NO